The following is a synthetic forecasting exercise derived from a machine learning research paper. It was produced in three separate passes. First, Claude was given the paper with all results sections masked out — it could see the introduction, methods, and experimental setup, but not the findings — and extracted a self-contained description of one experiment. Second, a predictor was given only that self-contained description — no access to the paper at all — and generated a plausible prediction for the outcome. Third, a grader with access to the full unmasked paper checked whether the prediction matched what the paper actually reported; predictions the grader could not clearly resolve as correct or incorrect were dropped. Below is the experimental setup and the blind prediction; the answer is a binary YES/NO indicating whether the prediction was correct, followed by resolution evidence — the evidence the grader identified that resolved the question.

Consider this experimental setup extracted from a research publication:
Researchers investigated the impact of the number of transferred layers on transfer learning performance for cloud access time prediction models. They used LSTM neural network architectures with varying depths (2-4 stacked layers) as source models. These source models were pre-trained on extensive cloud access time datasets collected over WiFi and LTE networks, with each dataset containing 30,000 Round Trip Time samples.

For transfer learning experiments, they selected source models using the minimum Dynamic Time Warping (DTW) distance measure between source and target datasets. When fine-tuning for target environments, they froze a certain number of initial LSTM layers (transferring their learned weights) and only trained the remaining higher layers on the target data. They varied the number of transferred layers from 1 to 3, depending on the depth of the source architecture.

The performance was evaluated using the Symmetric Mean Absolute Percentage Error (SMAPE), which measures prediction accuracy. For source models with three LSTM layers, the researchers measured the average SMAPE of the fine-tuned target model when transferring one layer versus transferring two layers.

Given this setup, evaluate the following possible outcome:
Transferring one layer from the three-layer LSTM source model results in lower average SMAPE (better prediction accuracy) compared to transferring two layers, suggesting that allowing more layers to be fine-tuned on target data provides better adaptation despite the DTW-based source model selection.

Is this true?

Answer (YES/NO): YES